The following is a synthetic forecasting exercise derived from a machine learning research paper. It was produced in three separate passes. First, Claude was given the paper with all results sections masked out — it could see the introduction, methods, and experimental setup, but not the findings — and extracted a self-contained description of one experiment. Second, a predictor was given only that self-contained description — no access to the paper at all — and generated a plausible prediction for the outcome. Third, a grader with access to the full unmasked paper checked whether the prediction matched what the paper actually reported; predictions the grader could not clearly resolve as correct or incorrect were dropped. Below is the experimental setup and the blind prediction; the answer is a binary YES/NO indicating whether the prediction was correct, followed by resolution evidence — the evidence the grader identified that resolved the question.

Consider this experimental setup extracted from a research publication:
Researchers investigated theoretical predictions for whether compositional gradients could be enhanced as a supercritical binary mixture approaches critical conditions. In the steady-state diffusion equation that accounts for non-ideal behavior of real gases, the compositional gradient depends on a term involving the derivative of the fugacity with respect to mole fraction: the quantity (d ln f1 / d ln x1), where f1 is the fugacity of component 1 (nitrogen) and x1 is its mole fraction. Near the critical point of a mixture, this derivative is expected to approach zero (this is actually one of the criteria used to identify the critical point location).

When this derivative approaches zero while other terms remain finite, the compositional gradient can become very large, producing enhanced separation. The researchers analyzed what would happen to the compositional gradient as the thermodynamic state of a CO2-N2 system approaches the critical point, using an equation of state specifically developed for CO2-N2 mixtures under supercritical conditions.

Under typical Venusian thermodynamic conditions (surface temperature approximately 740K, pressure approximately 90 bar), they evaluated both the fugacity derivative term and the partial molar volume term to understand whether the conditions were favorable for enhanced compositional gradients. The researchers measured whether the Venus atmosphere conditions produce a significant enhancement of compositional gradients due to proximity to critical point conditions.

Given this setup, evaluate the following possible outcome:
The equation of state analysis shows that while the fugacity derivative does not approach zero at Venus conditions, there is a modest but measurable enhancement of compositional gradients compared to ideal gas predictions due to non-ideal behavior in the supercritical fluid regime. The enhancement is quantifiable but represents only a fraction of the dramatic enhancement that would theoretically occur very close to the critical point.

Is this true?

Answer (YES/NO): NO